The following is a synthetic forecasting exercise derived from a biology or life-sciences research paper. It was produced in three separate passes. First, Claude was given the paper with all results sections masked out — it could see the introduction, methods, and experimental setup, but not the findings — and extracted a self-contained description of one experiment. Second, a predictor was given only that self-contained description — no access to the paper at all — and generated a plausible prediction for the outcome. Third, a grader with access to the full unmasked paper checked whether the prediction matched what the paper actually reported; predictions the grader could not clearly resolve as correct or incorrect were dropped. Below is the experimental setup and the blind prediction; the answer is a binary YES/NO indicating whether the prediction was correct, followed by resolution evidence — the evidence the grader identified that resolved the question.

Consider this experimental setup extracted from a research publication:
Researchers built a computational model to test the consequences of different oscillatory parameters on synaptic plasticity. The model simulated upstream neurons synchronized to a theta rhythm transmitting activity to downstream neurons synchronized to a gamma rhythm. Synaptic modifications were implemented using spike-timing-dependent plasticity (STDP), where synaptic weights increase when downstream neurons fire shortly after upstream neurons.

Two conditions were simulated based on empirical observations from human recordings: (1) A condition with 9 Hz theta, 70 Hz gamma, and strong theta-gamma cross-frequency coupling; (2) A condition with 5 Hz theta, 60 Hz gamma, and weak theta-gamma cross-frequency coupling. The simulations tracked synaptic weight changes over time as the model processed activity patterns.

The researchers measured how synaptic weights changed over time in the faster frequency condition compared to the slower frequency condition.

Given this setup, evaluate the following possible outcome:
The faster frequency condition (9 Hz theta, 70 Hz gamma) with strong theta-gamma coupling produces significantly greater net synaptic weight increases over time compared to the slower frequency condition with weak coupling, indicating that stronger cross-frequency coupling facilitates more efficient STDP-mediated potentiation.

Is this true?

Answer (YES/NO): YES